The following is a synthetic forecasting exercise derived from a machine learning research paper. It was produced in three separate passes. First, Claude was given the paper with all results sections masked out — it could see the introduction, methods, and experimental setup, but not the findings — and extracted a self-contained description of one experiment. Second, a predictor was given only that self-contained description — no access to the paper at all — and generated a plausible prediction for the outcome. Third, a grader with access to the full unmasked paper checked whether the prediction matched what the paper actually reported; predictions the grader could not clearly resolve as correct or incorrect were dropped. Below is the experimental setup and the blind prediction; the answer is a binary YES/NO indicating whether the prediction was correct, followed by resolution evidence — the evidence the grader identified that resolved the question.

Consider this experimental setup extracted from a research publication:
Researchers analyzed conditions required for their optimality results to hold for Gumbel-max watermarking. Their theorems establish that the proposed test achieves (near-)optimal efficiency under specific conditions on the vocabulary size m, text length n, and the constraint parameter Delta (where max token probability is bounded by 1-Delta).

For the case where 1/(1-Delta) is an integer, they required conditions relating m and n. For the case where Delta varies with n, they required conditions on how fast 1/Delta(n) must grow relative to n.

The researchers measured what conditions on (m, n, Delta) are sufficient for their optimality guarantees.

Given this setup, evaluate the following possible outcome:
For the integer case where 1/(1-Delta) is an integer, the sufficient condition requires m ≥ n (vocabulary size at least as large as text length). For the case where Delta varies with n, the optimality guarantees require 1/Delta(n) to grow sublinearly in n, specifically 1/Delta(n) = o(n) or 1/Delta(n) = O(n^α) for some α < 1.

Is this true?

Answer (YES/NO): NO